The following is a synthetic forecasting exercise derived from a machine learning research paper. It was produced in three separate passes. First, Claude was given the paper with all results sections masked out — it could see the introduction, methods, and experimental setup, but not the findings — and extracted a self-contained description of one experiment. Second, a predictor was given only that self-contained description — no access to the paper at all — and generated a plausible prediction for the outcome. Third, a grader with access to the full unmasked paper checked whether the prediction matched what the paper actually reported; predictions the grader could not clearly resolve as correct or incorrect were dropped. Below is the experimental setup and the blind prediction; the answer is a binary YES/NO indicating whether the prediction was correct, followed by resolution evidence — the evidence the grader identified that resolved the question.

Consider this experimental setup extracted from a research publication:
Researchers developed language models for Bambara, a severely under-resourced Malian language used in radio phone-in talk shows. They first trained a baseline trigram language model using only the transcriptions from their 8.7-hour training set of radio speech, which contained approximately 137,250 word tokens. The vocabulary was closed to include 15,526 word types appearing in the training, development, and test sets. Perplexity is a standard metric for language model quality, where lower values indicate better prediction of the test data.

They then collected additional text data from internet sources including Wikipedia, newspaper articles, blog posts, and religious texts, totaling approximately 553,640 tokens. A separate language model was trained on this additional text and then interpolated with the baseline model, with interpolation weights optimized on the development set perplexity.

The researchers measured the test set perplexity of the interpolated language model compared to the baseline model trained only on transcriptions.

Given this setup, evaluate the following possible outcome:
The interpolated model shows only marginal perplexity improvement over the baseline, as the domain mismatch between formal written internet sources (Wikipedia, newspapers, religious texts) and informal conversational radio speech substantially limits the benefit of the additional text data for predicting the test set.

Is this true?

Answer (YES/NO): YES